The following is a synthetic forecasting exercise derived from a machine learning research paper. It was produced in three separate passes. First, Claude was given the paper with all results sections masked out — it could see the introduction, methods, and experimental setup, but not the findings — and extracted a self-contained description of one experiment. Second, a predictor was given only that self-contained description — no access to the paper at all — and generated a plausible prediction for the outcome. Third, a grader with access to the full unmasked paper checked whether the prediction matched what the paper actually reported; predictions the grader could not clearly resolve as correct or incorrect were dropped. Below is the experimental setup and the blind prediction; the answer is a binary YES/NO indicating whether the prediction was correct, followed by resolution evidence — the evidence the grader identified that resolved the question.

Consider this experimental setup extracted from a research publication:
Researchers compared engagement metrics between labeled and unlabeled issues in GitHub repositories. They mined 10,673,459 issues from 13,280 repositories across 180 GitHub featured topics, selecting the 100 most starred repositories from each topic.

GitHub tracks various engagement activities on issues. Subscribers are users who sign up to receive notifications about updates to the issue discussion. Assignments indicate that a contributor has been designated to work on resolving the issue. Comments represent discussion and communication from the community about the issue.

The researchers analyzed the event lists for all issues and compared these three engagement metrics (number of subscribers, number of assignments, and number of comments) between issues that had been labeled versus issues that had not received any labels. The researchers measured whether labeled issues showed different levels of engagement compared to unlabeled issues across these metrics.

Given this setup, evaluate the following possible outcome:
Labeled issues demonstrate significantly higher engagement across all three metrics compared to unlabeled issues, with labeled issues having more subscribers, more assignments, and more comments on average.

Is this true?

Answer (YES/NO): YES